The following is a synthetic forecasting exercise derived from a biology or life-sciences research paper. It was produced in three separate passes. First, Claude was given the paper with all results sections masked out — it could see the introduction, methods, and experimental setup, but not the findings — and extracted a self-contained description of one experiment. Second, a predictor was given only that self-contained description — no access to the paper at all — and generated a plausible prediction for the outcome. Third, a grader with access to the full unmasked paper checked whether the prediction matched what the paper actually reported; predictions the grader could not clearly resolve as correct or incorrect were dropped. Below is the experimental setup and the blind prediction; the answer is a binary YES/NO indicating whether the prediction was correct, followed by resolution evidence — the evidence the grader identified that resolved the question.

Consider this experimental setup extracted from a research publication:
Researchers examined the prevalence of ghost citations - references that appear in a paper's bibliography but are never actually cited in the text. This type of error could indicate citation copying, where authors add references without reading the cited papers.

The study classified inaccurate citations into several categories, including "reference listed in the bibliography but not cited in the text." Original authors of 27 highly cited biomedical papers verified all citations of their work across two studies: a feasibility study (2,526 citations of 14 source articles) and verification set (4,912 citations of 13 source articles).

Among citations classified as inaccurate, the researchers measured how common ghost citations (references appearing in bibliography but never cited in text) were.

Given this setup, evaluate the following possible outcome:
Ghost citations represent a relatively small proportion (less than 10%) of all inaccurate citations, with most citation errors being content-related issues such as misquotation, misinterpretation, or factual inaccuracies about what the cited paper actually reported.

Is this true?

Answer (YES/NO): YES